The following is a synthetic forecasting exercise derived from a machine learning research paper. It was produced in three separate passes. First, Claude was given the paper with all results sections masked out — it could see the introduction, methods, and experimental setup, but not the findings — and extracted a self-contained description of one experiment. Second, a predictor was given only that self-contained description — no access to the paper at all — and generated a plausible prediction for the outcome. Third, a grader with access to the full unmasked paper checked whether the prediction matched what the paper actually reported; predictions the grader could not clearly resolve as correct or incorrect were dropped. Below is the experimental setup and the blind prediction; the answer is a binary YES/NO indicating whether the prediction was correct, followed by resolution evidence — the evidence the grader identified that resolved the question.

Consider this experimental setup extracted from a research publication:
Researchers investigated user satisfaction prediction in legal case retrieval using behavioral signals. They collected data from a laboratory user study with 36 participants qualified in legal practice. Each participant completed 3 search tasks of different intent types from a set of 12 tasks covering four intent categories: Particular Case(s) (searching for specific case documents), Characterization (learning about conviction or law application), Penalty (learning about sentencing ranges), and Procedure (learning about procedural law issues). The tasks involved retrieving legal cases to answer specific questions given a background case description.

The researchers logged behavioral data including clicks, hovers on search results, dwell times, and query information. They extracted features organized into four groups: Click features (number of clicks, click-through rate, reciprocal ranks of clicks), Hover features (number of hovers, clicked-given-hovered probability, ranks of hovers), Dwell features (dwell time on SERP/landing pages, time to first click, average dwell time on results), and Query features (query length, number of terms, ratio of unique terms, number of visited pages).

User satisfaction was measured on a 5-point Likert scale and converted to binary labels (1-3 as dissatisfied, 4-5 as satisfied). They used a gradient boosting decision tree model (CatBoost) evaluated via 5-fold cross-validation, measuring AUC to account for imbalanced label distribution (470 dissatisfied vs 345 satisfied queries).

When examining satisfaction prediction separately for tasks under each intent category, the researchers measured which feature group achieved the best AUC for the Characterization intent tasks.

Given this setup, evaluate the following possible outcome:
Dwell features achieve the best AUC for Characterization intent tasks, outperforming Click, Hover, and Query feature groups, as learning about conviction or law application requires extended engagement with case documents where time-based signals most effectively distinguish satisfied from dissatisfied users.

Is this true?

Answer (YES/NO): YES